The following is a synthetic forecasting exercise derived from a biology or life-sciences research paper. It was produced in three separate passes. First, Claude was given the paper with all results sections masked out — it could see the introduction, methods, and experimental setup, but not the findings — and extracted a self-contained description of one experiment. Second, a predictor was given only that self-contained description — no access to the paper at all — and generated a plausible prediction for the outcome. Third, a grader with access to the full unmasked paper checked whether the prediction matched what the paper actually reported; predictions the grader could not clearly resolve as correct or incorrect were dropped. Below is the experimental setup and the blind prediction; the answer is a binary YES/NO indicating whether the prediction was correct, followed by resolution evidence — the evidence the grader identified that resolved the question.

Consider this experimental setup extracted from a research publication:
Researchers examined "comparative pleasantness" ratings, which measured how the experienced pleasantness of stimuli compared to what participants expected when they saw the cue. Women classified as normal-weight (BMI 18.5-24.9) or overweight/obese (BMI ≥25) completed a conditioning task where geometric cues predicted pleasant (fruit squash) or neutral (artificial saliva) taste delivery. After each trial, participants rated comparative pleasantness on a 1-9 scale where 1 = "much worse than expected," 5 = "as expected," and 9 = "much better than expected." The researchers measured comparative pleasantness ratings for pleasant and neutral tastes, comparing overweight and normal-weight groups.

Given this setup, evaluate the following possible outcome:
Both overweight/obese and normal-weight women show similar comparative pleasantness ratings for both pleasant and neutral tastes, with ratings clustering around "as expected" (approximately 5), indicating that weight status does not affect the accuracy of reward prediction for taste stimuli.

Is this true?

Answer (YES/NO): NO